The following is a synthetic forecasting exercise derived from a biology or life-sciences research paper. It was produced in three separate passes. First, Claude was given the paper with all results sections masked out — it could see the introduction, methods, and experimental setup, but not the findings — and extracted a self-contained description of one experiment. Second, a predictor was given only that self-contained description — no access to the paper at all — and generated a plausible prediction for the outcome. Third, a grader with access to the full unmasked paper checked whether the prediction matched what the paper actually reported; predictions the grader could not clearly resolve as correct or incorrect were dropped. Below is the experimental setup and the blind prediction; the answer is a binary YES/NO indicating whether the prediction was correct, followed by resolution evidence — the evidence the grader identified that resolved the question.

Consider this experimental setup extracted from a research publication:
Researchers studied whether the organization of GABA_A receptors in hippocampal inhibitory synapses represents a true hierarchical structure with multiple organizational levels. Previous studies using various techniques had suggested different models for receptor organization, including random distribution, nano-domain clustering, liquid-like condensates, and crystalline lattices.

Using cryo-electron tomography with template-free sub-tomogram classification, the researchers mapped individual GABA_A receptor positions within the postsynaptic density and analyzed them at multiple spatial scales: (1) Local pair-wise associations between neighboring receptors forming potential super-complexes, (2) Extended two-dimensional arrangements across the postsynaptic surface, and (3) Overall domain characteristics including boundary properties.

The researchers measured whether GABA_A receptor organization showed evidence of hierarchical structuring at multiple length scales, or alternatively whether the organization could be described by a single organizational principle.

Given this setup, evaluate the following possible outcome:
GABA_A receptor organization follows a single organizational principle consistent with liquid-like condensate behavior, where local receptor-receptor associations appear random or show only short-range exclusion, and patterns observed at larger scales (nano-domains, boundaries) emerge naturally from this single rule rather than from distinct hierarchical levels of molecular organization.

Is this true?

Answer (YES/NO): NO